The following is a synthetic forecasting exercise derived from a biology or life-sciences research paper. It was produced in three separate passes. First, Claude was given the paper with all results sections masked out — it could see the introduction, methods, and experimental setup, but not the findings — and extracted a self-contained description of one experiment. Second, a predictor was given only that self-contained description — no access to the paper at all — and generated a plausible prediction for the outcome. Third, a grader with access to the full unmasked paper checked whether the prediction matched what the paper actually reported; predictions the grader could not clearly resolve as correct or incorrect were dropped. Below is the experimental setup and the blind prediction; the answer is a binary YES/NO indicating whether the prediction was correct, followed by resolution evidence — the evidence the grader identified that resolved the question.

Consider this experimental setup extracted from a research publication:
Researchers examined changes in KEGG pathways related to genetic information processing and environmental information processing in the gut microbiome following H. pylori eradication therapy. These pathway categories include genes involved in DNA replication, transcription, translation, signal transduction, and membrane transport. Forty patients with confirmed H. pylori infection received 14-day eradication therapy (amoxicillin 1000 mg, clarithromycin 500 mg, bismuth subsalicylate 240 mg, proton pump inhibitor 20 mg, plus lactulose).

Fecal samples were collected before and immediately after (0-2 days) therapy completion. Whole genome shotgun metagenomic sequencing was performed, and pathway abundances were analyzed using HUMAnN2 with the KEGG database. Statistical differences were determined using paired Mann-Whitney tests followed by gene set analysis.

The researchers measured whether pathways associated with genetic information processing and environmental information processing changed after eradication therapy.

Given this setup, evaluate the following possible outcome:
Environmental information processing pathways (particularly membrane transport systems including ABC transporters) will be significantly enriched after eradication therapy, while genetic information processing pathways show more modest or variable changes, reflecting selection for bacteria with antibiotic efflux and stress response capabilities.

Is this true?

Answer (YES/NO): NO